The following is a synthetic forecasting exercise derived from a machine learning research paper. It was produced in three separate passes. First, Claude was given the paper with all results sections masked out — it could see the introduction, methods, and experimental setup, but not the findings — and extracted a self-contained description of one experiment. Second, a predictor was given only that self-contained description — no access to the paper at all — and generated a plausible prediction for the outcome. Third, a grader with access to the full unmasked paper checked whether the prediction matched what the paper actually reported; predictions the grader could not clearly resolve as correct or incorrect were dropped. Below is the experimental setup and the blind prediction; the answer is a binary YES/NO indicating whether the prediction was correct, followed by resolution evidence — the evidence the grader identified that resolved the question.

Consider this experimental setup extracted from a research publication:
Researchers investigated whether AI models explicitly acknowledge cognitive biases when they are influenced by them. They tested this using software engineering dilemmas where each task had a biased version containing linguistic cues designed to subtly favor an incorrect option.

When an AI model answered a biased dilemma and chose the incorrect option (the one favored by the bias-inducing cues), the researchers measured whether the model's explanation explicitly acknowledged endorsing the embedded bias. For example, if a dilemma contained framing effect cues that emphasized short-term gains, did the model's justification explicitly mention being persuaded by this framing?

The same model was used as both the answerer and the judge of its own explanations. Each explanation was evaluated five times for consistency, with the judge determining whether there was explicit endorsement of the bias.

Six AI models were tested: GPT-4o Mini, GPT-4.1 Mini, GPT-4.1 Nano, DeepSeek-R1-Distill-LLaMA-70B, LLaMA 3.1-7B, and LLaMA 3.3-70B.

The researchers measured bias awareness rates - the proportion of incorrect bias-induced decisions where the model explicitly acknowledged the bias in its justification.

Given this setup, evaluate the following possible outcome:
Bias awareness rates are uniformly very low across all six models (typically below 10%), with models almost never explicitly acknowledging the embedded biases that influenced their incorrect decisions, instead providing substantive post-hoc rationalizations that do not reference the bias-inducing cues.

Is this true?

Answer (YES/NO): NO